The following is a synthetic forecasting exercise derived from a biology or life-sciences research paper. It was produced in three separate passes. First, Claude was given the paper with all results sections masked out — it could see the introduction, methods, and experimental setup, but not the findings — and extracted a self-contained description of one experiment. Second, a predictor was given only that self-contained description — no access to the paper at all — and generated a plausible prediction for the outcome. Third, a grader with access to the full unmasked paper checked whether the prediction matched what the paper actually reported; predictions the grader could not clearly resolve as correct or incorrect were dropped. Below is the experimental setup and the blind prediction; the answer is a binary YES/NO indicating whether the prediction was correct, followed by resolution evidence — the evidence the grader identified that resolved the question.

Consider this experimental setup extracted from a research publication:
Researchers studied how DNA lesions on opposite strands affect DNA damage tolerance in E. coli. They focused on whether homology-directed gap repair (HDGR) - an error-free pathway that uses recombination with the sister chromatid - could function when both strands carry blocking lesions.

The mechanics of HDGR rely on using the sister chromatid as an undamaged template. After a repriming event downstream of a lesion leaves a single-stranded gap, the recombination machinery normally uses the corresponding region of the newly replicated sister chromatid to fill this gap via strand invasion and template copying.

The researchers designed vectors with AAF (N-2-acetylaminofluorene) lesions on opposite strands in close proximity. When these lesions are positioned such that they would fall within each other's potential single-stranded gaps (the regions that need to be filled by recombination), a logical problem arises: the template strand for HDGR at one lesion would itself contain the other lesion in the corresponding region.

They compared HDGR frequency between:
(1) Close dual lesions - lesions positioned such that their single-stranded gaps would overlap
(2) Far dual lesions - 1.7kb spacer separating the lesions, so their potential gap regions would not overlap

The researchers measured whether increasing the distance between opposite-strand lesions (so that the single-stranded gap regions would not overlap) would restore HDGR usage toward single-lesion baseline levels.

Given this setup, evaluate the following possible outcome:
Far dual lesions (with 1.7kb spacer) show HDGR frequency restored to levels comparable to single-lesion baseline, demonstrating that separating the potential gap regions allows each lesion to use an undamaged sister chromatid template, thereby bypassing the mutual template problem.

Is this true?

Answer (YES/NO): YES